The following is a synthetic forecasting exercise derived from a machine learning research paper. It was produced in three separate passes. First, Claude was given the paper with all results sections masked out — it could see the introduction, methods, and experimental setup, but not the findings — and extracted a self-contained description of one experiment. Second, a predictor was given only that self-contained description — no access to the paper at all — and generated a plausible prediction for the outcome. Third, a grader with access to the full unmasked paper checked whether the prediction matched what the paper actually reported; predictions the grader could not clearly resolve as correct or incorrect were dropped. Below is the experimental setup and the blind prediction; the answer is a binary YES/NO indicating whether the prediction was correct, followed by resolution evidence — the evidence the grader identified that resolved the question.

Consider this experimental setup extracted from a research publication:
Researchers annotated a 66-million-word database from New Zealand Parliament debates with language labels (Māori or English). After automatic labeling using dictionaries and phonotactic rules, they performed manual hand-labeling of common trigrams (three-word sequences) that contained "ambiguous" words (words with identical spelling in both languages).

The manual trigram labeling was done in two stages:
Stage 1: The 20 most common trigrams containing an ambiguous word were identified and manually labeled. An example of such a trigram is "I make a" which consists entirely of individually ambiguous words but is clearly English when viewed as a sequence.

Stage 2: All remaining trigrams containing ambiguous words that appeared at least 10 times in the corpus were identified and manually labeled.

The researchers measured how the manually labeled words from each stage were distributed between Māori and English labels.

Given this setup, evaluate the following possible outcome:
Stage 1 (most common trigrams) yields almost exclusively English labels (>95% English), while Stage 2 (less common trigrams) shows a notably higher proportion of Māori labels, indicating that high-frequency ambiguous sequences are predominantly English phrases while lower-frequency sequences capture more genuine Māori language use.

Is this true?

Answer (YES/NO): YES